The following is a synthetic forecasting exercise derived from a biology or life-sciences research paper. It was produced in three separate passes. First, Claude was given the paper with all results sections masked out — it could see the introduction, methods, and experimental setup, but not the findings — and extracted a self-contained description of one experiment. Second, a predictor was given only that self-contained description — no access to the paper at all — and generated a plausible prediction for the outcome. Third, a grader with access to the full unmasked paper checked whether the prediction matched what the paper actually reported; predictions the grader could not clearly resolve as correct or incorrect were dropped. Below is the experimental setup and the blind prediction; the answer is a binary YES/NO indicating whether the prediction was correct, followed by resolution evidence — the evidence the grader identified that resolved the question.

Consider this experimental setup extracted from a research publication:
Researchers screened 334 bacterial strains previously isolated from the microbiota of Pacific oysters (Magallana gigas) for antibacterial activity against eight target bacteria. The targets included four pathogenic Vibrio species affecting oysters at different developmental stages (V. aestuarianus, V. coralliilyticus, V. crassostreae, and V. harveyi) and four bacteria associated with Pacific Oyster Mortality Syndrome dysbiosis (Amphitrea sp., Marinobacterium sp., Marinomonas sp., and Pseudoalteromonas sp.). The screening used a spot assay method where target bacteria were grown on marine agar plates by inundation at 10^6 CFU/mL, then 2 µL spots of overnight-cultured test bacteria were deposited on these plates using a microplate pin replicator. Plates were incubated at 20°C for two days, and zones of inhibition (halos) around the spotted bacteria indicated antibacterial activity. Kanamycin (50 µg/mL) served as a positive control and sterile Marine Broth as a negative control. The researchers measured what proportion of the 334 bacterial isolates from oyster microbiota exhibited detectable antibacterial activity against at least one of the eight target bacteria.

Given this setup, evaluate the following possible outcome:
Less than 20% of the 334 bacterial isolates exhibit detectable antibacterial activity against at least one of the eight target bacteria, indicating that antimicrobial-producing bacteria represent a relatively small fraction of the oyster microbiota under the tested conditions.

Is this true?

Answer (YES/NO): NO